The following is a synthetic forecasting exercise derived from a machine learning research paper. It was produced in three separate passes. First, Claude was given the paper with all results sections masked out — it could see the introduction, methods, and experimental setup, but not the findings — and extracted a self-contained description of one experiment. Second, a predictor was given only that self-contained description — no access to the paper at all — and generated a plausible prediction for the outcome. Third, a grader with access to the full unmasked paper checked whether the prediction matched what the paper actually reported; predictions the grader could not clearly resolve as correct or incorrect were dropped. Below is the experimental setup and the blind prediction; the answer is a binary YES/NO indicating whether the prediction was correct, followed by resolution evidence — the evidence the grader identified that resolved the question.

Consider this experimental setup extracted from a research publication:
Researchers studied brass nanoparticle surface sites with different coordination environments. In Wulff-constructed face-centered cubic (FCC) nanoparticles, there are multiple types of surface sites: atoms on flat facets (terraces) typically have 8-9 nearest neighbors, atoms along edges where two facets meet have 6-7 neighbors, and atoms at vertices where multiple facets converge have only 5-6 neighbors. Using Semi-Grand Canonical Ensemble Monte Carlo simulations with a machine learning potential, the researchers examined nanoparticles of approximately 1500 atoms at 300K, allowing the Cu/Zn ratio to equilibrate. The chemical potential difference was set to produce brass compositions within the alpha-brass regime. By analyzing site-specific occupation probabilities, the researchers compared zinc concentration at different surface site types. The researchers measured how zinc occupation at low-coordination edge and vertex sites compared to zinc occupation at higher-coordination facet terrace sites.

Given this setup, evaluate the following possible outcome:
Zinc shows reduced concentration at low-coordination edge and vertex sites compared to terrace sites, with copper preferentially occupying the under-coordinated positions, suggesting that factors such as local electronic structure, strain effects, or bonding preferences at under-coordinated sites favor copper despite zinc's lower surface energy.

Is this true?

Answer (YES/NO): NO